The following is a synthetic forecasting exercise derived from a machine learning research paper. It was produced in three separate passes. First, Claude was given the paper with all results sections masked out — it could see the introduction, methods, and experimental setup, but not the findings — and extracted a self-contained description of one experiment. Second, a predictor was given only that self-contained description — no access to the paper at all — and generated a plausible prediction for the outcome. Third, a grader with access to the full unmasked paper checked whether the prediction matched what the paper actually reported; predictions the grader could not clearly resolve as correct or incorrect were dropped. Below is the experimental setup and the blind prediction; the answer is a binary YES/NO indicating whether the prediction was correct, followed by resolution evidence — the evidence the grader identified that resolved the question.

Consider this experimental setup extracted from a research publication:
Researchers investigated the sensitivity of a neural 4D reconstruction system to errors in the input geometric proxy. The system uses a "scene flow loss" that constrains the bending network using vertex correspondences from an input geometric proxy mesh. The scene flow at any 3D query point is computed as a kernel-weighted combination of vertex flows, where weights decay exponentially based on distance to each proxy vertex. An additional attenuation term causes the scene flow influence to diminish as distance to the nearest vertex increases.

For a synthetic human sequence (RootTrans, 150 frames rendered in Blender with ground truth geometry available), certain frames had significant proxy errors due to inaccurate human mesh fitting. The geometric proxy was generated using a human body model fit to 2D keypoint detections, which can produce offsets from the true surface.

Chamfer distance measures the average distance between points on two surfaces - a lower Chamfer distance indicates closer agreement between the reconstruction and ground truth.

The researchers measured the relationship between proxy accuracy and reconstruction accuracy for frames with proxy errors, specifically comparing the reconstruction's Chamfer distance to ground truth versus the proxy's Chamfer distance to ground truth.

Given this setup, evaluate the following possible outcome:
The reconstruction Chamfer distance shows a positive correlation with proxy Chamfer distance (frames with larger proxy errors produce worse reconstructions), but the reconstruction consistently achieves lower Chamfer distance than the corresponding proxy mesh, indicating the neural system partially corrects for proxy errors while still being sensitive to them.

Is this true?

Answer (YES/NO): YES